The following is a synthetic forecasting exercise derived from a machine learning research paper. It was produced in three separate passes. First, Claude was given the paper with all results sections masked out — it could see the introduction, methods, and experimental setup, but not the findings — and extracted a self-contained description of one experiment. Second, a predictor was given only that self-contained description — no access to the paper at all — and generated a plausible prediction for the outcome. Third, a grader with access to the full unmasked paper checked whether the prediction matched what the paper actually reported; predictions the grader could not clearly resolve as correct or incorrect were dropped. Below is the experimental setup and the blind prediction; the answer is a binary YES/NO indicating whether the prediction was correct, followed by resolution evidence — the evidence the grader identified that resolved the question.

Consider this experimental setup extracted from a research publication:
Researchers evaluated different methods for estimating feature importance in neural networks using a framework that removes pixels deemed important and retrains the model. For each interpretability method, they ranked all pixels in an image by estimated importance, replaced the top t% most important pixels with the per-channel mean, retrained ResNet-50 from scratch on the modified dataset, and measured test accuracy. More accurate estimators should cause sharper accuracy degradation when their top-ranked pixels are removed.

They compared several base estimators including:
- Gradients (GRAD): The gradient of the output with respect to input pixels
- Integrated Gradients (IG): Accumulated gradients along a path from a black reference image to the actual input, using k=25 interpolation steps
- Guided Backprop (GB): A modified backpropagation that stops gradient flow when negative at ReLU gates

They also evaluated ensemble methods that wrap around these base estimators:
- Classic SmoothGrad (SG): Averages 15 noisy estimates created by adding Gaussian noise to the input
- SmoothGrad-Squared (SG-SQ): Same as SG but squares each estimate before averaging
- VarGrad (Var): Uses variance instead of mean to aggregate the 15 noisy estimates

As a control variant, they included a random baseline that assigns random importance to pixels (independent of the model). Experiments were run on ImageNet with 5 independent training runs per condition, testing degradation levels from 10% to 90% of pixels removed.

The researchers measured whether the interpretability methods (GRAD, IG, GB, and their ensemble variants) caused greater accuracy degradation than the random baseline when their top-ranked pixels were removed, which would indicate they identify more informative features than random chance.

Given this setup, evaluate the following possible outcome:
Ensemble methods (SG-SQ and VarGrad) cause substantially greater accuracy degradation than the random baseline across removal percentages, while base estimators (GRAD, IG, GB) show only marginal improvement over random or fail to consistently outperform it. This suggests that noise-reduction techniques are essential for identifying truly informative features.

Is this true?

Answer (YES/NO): YES